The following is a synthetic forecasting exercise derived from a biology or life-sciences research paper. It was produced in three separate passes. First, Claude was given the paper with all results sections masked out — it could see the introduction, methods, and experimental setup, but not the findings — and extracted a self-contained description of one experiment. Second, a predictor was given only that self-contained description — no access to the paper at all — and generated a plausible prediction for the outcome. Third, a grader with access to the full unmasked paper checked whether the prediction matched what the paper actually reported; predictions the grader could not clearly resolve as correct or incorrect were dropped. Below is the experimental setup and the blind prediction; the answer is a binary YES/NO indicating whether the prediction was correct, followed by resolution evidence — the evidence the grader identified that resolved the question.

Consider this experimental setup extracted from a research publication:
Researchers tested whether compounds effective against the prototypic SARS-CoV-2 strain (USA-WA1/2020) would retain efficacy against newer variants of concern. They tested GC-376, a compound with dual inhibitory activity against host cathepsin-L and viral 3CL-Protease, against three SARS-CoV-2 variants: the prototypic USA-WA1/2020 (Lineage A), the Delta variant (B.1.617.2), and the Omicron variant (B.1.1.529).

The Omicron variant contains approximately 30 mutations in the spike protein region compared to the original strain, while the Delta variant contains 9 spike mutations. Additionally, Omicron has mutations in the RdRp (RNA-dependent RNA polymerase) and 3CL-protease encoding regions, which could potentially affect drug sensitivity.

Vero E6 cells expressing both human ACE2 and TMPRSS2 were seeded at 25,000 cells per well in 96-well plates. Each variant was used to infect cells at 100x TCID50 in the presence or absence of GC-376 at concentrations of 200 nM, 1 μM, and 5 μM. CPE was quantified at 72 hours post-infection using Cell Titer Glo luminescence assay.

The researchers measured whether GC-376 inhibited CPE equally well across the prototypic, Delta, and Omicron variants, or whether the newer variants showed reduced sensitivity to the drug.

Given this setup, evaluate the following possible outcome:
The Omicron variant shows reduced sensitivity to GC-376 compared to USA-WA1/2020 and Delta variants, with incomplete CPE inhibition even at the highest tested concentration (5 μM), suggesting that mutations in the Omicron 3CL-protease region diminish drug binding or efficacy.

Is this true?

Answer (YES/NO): NO